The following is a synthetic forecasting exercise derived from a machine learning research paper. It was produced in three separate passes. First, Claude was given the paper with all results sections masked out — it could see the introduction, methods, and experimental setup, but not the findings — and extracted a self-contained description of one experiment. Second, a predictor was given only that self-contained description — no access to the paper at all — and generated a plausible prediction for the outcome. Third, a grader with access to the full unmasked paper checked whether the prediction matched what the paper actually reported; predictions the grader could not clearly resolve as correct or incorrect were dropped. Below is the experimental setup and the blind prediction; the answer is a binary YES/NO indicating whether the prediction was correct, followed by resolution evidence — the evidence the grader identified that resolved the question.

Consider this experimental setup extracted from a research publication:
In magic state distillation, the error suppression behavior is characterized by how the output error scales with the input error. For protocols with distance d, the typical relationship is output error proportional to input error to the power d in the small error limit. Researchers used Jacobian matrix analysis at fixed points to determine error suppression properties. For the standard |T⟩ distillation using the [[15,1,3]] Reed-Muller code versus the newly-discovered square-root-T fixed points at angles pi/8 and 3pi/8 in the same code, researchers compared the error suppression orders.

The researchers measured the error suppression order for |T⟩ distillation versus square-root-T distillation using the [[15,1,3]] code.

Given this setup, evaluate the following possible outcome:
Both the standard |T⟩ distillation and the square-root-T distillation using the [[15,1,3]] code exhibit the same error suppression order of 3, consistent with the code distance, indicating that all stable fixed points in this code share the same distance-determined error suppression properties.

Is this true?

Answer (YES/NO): NO